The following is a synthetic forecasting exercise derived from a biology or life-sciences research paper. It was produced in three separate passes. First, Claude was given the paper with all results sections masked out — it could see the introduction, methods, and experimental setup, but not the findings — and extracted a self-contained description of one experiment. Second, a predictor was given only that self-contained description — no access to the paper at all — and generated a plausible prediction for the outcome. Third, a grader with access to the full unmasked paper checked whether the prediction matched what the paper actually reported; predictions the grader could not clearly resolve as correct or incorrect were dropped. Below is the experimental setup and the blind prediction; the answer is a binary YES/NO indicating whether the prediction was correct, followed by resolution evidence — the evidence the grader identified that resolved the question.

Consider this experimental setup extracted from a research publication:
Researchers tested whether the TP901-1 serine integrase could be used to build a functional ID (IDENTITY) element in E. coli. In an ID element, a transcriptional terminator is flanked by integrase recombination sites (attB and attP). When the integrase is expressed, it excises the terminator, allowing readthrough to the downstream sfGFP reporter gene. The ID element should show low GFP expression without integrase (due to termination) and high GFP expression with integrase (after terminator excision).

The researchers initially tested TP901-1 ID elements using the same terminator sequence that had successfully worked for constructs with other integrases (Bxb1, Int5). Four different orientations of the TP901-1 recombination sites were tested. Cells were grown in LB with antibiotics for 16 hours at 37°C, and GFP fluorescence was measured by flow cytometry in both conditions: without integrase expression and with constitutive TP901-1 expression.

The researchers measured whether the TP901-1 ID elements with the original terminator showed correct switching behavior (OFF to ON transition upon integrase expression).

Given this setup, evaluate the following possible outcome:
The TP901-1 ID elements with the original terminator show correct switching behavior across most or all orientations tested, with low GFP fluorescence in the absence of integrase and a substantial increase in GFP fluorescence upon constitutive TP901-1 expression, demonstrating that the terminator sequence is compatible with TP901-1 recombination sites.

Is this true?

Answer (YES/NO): NO